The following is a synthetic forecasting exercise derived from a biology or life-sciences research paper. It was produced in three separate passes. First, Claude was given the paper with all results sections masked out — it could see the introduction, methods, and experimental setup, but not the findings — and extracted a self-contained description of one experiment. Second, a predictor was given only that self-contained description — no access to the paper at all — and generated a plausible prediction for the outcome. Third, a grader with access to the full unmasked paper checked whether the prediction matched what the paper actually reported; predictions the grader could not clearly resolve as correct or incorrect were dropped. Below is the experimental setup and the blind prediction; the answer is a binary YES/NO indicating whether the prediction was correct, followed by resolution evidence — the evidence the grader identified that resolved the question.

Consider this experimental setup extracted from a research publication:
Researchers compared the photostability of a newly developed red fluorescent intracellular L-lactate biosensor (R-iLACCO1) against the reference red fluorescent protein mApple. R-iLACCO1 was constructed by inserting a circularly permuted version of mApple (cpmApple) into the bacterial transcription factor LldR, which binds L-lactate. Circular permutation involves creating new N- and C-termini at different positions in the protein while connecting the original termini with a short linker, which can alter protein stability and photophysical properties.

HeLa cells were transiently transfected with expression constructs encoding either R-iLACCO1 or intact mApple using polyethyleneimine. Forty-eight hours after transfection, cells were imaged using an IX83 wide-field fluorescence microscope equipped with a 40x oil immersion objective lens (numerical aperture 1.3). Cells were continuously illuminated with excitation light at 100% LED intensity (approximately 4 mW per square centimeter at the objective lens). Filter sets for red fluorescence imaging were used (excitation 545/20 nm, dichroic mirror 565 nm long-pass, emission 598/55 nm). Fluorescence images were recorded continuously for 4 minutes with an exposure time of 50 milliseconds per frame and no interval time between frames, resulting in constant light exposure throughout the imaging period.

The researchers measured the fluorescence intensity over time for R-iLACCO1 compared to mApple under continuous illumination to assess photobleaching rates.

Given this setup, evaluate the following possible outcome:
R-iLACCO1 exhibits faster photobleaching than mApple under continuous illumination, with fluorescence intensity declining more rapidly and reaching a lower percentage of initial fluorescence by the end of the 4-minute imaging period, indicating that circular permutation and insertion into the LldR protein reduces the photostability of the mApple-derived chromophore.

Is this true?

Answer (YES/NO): YES